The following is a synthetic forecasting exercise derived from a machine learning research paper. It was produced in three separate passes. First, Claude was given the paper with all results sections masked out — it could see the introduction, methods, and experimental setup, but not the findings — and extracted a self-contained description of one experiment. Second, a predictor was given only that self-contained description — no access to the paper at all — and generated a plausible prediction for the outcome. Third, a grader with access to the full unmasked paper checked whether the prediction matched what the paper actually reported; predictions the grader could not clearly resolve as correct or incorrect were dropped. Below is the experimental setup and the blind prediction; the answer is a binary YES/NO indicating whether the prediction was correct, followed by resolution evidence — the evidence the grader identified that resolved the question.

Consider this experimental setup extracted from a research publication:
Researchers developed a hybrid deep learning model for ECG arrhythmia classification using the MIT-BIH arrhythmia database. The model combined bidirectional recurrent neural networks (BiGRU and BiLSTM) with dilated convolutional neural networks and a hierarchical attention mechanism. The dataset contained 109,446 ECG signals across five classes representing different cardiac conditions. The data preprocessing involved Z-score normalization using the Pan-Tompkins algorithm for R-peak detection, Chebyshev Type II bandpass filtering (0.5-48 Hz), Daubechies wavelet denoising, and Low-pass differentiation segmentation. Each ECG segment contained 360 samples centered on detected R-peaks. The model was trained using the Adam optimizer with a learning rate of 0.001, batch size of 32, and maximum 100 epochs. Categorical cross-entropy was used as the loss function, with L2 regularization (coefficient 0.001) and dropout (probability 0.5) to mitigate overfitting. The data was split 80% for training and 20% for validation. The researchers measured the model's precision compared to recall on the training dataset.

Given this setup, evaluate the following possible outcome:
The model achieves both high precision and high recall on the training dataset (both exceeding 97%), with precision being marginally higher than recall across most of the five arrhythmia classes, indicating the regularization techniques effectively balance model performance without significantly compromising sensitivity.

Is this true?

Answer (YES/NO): NO